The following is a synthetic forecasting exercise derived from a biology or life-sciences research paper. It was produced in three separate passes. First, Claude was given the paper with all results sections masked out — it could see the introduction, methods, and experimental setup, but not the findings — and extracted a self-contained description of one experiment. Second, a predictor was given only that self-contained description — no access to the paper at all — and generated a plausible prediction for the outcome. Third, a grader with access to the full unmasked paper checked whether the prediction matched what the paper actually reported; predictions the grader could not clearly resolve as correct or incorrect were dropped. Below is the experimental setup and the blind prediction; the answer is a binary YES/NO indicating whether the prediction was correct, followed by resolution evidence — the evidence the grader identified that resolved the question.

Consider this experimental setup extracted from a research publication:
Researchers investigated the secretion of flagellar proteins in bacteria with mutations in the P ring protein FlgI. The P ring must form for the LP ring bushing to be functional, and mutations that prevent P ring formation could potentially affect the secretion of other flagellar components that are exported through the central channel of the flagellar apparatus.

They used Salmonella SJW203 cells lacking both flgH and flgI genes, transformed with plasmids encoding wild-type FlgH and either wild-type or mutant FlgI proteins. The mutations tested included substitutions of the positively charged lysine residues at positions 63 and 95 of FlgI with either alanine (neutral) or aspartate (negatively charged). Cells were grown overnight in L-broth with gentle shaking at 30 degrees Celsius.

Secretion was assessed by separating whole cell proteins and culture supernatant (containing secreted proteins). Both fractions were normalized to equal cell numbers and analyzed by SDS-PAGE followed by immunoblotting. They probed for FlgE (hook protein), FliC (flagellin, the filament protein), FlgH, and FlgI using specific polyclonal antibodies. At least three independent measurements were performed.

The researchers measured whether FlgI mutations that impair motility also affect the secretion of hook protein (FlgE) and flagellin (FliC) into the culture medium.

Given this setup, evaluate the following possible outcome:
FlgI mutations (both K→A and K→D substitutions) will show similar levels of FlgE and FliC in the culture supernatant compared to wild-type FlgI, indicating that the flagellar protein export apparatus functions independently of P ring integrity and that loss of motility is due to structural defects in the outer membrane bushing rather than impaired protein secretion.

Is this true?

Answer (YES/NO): NO